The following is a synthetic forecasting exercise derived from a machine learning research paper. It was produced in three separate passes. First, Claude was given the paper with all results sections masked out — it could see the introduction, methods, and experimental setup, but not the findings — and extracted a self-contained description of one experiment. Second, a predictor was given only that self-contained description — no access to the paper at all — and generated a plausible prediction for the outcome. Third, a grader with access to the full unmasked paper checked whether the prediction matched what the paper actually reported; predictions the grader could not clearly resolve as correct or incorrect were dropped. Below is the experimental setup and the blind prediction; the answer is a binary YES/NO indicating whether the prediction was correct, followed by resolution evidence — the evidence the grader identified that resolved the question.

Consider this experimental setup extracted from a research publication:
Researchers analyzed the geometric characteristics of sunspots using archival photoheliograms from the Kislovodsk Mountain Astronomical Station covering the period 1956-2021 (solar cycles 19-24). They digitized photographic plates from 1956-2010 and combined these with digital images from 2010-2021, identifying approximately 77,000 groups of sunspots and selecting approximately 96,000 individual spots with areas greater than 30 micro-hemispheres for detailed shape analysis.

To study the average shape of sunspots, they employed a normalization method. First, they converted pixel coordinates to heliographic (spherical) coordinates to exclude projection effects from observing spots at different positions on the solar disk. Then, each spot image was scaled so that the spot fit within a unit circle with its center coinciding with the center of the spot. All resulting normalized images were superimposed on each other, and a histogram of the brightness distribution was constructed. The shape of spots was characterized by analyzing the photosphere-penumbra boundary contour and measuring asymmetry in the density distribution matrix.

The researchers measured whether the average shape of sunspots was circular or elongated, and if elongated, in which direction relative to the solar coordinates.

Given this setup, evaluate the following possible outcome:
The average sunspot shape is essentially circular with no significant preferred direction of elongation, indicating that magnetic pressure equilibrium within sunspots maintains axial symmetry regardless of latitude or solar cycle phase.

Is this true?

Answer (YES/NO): NO